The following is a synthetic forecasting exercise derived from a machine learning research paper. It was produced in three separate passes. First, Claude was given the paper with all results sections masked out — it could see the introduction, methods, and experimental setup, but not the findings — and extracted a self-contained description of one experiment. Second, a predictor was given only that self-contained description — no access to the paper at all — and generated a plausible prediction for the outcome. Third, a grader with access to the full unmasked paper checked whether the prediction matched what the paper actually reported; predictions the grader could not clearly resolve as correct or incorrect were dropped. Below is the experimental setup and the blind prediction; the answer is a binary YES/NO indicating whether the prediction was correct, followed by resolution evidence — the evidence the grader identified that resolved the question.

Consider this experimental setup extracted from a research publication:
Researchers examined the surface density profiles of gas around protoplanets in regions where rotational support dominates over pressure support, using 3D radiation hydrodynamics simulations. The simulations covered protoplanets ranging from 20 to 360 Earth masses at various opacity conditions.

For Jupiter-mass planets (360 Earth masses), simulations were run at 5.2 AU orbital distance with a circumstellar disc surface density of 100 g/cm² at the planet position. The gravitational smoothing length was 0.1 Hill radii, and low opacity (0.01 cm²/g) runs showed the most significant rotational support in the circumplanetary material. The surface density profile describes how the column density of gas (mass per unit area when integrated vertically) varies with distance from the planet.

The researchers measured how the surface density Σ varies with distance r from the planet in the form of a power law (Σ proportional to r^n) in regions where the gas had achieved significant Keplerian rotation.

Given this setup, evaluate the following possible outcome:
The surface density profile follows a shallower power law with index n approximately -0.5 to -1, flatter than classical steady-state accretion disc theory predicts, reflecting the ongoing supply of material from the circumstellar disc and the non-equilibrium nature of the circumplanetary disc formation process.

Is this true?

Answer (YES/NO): YES